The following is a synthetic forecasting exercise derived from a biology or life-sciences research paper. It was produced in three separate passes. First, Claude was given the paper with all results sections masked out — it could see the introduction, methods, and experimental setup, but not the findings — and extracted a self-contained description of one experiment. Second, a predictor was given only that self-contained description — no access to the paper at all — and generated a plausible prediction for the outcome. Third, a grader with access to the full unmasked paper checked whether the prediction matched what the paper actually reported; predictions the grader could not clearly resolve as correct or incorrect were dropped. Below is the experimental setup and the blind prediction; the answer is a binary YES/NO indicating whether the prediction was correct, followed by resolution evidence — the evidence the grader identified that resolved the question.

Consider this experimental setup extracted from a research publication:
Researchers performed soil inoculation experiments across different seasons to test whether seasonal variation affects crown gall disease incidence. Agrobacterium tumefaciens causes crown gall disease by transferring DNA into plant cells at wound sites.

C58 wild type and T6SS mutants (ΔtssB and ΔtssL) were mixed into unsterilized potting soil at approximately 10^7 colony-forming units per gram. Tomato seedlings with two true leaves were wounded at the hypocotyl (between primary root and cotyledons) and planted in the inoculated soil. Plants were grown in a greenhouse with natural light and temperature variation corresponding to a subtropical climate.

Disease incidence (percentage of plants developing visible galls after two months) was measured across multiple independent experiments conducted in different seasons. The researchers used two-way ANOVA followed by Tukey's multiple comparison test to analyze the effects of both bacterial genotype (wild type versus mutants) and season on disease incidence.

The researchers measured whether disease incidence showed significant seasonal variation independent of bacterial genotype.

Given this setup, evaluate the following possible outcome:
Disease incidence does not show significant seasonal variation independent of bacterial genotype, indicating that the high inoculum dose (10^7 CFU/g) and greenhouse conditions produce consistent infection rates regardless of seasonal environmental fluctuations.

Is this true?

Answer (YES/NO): NO